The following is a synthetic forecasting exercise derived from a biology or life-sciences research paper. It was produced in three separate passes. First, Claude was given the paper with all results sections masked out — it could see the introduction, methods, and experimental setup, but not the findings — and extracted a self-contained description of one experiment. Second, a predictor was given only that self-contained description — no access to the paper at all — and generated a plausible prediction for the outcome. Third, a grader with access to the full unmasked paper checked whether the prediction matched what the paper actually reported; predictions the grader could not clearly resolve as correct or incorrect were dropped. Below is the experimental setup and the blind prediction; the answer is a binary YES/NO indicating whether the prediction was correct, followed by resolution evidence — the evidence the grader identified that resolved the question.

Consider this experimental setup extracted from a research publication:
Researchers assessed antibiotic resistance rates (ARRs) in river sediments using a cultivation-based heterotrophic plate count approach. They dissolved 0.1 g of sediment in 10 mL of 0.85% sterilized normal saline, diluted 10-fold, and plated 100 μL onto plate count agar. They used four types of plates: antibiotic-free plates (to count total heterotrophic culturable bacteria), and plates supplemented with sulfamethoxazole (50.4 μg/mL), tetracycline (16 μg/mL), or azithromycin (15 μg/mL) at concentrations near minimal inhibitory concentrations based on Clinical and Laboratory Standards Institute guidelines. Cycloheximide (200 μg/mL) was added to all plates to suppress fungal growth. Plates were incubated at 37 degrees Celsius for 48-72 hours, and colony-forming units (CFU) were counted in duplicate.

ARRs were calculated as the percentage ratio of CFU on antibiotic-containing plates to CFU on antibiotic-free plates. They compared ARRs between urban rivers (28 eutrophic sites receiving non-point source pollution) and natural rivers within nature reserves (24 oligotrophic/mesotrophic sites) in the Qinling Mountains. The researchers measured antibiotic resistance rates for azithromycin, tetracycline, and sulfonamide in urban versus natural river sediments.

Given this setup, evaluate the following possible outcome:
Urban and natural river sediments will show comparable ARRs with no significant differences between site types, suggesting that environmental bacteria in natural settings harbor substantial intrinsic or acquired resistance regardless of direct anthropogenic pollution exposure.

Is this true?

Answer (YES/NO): NO